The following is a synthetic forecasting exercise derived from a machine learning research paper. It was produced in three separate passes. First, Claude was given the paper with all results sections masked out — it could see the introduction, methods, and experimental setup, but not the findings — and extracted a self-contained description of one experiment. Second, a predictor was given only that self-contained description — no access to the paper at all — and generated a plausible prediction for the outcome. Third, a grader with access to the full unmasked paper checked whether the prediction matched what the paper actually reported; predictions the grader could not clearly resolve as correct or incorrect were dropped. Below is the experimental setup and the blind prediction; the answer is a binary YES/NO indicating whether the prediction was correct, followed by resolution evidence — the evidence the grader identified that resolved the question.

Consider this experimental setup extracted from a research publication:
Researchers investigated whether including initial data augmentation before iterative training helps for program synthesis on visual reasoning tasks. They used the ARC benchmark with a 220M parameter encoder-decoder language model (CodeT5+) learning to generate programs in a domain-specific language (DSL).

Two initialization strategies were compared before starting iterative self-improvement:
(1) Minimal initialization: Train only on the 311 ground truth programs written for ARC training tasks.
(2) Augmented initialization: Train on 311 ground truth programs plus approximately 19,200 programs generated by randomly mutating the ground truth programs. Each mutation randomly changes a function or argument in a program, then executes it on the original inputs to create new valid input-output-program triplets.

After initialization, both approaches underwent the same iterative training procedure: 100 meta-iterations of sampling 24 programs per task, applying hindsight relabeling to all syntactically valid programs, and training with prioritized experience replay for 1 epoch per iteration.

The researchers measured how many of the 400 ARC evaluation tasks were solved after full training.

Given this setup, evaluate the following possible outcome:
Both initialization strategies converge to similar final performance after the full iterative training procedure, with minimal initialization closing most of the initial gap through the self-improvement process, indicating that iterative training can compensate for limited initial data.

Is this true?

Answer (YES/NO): NO